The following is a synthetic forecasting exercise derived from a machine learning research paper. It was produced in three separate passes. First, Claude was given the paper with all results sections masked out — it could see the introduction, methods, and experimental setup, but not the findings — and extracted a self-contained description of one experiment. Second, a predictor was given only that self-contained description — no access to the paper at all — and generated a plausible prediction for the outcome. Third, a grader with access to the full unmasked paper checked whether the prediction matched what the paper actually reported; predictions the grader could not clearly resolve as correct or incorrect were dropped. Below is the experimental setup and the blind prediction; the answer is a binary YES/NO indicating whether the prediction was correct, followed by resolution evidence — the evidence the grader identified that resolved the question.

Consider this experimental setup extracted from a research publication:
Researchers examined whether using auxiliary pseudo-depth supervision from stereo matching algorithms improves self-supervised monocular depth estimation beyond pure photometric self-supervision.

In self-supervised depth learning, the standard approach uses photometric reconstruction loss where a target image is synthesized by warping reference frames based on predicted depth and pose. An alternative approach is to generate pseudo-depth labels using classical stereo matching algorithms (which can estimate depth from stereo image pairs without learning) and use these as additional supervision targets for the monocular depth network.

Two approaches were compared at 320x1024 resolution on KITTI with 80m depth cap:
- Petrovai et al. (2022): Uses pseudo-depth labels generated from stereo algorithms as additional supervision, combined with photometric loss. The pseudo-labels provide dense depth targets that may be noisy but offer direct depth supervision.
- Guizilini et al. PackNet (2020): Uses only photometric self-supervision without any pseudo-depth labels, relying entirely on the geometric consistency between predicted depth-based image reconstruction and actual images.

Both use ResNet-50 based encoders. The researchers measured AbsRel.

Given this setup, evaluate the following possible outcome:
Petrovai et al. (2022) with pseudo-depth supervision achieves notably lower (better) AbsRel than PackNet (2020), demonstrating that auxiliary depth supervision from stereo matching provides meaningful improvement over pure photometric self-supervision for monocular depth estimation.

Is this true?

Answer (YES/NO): YES